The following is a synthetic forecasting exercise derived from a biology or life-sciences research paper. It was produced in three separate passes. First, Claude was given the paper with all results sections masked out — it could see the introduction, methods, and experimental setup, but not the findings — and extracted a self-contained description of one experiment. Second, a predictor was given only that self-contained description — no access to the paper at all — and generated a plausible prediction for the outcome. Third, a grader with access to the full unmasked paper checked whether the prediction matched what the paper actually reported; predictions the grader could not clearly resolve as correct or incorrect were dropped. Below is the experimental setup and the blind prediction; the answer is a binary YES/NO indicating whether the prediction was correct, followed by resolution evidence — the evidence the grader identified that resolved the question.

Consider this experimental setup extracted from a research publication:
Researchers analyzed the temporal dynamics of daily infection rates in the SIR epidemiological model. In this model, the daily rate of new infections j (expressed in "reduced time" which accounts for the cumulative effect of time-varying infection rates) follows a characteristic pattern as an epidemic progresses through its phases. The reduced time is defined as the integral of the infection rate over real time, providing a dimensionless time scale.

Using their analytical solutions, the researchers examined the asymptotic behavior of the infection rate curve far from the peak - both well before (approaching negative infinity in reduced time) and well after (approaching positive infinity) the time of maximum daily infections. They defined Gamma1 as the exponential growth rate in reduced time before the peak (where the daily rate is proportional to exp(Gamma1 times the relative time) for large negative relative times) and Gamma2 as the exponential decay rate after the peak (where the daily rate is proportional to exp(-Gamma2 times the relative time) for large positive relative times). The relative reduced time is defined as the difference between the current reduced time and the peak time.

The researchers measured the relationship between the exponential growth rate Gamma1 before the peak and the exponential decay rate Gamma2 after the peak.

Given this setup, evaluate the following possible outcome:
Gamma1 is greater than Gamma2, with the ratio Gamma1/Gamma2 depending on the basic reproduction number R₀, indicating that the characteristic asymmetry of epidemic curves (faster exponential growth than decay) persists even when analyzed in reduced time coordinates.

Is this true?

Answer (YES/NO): NO